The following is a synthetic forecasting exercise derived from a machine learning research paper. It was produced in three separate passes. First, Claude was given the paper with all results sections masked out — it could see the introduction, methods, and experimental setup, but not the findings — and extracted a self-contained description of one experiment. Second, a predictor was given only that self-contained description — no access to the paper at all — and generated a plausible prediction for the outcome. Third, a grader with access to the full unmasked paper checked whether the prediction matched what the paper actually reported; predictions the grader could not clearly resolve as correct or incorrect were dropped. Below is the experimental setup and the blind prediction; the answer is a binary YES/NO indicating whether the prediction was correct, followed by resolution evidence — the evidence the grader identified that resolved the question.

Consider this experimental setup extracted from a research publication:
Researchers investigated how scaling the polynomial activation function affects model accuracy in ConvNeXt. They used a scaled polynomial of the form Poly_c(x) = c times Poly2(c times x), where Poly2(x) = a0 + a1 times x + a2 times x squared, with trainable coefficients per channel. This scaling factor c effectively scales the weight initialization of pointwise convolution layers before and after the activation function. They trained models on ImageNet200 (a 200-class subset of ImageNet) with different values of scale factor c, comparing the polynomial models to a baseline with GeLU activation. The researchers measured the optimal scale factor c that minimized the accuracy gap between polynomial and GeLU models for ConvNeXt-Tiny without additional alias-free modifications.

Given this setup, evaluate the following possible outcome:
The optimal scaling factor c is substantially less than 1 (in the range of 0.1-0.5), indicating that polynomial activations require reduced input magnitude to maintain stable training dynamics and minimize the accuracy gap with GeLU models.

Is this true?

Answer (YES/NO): NO